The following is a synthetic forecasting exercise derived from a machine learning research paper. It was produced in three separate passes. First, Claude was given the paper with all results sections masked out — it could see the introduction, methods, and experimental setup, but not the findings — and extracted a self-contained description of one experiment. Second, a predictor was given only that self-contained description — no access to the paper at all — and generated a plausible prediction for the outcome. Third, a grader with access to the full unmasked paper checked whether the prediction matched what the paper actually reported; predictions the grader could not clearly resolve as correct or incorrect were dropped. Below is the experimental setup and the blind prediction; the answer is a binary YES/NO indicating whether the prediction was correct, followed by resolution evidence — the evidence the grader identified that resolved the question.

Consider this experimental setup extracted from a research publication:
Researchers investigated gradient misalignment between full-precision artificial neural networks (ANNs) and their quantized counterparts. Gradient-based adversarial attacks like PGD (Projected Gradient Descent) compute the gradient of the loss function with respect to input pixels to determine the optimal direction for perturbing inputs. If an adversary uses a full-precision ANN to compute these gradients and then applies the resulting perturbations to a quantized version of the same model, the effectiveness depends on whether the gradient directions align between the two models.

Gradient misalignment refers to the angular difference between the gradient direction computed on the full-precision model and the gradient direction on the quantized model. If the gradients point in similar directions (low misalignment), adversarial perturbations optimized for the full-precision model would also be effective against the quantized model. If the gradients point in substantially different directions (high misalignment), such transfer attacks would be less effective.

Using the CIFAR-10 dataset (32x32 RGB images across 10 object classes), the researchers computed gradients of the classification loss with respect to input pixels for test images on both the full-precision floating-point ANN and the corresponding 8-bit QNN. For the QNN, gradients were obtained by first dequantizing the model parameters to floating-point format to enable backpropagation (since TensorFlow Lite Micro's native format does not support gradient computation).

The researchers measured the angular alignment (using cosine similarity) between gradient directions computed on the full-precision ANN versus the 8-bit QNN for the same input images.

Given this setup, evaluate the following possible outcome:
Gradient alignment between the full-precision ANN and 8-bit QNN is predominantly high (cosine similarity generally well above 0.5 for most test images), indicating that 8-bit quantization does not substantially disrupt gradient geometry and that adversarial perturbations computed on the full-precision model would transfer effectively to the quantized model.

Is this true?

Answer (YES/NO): NO